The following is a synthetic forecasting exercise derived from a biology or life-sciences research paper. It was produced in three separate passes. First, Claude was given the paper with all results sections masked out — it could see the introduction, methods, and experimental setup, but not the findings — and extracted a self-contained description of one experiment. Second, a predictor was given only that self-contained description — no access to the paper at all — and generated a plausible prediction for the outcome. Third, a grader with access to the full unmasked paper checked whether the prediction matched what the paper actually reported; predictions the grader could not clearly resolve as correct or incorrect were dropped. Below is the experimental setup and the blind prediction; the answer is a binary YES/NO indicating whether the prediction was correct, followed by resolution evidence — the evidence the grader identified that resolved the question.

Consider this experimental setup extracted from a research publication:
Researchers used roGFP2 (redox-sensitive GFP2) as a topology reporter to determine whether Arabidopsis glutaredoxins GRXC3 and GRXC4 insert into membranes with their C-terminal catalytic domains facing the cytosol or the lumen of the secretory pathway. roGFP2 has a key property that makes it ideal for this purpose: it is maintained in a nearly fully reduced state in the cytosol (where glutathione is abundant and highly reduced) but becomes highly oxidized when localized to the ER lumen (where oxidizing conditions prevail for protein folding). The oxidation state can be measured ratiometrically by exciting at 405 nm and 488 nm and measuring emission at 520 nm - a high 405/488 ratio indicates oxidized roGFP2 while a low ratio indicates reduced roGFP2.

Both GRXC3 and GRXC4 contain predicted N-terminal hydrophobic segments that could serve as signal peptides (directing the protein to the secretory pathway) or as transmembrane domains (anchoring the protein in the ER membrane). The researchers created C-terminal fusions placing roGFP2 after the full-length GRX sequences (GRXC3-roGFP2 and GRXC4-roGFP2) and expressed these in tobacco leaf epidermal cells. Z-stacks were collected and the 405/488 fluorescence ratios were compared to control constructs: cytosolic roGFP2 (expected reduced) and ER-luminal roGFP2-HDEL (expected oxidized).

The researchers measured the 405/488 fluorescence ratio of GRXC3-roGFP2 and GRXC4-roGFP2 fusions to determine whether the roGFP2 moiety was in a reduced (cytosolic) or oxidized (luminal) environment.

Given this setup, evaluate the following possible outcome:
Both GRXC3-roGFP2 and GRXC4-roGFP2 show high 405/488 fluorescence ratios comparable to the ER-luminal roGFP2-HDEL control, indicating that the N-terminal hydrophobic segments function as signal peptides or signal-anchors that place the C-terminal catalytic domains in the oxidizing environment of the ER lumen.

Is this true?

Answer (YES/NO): YES